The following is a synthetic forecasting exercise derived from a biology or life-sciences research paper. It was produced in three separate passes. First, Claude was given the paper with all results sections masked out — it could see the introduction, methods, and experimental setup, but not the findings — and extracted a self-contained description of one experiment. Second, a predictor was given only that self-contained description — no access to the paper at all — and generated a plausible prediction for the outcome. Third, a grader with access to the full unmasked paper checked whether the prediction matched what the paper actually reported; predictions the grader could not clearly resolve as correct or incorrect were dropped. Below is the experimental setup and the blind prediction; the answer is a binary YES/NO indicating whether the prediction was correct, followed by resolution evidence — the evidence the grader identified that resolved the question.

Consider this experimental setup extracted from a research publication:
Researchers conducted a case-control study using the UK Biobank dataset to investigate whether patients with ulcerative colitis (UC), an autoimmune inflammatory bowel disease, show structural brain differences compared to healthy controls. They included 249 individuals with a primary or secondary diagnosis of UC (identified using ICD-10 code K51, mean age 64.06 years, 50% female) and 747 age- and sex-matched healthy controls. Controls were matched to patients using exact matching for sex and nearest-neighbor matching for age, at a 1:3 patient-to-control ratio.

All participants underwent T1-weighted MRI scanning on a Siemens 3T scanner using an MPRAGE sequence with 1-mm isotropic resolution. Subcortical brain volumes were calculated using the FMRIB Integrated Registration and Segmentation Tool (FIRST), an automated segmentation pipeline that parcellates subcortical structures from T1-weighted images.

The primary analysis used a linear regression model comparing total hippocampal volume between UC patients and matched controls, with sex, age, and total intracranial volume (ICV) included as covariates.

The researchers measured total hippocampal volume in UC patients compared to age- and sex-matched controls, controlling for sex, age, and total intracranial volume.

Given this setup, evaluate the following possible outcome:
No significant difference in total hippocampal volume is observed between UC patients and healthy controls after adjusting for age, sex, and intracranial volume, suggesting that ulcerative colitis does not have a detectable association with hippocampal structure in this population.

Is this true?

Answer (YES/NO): NO